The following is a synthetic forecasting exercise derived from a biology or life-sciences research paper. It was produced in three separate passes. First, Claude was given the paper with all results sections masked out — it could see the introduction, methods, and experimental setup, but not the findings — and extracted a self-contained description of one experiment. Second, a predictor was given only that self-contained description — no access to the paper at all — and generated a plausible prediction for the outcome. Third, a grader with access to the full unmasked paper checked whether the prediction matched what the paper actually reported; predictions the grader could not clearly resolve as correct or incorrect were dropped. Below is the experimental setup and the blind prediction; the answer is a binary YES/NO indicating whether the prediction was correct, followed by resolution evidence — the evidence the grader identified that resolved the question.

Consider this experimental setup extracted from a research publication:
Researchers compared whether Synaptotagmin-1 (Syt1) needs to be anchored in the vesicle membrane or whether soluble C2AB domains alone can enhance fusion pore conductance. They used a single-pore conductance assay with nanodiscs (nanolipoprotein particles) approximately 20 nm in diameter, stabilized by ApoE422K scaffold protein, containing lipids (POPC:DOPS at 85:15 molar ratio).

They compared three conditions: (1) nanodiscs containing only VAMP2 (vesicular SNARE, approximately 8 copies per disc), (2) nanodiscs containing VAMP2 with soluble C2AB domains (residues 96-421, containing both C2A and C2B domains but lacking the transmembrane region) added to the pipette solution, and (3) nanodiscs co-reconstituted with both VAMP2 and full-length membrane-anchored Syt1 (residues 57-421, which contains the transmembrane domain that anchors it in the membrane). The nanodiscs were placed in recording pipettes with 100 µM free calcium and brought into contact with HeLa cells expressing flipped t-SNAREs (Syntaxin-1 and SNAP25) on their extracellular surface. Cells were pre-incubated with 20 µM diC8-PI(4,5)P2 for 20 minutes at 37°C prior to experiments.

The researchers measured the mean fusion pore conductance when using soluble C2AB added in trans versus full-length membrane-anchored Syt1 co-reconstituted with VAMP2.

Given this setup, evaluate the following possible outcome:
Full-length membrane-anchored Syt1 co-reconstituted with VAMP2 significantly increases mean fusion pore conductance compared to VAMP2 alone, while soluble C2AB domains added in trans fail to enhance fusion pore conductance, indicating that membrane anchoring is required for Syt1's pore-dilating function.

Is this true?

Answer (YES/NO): NO